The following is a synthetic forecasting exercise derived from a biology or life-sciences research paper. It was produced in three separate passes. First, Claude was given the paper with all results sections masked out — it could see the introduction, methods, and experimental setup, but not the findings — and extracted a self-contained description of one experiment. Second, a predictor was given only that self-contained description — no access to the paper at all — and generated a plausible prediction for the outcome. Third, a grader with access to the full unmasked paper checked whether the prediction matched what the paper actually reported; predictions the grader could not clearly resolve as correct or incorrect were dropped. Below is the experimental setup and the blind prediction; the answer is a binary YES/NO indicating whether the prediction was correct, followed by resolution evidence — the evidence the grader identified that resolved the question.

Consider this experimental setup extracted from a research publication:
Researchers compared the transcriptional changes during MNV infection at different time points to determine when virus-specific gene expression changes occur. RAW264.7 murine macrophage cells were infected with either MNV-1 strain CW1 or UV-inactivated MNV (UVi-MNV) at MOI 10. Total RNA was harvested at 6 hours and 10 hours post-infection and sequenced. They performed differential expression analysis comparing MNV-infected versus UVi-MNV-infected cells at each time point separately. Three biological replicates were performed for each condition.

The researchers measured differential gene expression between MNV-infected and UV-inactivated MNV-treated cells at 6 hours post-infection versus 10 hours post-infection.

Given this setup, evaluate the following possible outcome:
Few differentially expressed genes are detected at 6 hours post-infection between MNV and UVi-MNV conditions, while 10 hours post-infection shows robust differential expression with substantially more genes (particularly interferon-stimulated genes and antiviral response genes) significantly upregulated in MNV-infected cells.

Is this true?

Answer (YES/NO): NO